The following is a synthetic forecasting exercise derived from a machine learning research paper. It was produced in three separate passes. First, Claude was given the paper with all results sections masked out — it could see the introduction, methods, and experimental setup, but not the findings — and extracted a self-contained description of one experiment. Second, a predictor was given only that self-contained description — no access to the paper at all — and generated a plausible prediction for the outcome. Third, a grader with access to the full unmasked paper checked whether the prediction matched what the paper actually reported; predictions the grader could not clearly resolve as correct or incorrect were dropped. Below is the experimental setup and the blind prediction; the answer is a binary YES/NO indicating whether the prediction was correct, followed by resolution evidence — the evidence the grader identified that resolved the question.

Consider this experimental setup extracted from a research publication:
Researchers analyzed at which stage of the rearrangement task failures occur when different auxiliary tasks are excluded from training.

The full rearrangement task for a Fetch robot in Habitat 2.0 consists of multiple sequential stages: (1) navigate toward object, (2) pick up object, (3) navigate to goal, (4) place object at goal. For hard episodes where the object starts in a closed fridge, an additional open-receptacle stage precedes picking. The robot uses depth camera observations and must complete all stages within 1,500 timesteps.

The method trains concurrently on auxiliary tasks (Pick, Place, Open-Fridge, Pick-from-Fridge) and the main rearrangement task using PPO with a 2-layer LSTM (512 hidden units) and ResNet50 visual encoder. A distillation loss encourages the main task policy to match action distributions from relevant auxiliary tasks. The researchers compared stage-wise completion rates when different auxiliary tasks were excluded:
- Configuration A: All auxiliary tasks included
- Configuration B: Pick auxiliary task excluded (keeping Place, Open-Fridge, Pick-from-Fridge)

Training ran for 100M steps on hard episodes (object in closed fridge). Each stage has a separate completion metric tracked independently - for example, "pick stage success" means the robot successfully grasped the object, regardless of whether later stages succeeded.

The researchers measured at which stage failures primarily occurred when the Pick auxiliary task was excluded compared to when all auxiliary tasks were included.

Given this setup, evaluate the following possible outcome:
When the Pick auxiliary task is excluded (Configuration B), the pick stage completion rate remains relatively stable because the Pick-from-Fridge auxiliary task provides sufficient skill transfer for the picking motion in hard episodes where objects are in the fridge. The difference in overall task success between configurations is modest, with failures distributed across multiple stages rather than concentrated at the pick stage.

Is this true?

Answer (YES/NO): NO